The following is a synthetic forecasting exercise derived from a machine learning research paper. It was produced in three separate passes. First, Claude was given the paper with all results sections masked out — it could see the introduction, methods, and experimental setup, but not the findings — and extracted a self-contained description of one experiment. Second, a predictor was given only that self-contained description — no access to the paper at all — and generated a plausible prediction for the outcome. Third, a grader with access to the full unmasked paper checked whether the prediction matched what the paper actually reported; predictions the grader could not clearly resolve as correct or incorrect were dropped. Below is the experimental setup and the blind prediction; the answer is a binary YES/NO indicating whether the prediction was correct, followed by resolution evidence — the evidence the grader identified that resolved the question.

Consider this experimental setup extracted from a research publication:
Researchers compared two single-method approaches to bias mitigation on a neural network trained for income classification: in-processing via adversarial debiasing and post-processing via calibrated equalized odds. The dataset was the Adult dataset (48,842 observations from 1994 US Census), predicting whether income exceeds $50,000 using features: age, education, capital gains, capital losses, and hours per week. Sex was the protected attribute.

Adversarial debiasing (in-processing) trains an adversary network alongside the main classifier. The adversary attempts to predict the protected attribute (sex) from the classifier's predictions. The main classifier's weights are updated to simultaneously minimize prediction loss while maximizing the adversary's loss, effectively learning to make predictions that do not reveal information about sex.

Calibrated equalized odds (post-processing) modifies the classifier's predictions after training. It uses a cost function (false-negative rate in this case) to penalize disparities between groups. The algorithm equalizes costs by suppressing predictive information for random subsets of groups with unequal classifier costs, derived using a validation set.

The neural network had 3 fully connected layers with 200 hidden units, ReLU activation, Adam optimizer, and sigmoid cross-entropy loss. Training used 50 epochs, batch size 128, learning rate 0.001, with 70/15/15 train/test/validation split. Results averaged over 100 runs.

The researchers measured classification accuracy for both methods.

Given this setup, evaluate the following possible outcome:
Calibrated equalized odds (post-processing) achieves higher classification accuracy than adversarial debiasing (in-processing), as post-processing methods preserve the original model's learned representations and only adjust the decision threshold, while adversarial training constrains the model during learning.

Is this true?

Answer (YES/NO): NO